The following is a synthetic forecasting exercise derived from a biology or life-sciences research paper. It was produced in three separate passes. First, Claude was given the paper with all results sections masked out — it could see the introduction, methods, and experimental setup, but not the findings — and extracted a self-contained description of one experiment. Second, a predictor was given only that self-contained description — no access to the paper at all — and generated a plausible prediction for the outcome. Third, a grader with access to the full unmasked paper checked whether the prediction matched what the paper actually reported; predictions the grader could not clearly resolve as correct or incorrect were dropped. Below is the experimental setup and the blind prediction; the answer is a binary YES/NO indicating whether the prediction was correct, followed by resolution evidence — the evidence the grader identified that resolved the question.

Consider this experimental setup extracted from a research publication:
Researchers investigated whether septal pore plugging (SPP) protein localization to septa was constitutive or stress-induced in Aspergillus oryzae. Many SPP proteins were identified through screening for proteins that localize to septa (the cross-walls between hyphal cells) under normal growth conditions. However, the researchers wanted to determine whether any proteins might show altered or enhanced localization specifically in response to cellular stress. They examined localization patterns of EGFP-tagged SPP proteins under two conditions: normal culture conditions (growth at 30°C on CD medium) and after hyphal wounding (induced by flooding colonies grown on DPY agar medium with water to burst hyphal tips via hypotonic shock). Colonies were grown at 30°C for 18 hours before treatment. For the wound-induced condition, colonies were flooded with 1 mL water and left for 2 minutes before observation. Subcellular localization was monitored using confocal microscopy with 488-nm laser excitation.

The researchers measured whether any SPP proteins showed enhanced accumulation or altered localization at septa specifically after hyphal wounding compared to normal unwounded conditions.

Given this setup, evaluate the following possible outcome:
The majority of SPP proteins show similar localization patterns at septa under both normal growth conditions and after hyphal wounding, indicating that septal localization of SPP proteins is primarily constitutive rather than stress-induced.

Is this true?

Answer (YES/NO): NO